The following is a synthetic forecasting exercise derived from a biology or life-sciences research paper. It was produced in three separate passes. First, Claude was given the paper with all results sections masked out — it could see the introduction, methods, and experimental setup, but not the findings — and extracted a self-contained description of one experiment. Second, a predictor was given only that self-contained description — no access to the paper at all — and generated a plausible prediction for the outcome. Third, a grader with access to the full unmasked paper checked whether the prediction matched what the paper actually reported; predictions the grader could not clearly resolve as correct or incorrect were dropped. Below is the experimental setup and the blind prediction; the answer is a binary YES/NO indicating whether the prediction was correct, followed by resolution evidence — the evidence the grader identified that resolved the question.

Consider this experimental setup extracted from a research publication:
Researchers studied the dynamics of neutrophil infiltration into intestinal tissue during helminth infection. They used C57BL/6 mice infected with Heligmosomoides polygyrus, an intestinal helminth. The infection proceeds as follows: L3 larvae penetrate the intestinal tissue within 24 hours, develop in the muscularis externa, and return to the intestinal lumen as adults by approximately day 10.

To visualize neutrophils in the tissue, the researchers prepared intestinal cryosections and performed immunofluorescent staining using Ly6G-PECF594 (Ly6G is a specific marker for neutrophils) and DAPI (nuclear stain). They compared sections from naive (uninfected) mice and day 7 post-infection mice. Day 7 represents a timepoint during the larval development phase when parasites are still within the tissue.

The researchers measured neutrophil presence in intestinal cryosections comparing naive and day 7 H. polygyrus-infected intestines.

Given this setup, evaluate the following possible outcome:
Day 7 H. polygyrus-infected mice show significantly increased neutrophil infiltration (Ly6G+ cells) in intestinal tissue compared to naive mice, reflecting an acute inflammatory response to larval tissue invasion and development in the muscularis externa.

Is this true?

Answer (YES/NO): YES